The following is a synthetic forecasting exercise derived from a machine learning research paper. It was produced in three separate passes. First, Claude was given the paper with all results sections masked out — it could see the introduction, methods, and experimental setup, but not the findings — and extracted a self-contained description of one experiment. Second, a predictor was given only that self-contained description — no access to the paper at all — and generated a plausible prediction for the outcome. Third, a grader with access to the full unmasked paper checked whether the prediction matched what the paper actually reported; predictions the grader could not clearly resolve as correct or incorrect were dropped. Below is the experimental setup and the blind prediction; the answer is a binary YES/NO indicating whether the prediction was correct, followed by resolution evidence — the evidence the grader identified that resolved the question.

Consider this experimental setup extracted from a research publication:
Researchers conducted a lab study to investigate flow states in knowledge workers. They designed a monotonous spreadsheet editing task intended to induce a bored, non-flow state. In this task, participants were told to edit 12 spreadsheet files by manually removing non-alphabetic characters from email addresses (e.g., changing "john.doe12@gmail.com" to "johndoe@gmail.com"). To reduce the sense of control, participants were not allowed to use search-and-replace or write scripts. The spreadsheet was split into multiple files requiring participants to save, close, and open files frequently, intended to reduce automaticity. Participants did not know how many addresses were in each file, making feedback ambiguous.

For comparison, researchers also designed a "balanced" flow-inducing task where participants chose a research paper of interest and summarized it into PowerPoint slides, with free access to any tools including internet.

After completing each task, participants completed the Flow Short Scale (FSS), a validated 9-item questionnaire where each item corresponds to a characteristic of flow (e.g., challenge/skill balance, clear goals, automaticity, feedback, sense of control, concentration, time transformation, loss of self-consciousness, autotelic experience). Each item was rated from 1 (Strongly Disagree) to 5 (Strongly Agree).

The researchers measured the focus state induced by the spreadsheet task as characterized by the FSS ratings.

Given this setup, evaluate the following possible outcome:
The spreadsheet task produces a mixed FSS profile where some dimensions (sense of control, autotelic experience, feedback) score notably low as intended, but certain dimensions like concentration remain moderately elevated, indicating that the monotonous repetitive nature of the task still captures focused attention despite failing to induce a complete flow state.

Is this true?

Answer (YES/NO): NO